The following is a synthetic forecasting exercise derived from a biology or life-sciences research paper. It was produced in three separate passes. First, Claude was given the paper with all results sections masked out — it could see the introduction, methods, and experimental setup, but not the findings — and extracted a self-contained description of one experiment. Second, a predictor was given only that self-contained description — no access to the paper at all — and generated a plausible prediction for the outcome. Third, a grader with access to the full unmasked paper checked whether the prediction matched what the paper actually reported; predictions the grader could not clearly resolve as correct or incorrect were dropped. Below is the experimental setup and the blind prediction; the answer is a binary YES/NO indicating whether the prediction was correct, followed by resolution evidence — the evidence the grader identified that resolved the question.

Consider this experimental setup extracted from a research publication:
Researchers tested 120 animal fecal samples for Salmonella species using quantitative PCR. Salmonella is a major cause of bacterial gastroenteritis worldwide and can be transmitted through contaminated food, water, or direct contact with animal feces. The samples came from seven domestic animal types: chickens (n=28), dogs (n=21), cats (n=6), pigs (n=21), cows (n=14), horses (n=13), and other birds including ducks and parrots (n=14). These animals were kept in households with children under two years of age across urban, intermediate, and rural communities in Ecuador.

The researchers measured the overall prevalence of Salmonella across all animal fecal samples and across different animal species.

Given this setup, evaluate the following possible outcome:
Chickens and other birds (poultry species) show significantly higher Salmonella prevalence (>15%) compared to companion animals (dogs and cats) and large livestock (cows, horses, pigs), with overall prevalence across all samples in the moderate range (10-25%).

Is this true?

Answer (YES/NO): NO